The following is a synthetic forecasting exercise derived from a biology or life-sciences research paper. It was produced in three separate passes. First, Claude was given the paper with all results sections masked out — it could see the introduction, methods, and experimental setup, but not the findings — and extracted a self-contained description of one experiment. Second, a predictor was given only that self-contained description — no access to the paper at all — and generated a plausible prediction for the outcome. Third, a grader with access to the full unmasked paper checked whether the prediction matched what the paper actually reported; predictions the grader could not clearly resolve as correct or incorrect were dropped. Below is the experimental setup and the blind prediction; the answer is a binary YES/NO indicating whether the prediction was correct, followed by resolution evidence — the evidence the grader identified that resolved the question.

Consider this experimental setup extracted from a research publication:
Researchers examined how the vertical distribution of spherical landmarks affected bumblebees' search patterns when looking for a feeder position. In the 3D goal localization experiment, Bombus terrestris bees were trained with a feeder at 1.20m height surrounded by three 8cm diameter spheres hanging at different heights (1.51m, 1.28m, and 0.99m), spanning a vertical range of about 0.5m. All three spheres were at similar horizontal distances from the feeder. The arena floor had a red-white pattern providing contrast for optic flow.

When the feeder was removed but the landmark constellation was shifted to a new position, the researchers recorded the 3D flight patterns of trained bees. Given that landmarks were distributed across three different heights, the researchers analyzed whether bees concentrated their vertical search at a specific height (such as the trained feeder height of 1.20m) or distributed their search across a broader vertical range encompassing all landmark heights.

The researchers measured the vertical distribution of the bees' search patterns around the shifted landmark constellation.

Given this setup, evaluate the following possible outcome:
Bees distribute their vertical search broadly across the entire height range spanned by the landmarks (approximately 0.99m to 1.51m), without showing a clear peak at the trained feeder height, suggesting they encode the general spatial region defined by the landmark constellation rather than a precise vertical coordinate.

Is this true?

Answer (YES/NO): NO